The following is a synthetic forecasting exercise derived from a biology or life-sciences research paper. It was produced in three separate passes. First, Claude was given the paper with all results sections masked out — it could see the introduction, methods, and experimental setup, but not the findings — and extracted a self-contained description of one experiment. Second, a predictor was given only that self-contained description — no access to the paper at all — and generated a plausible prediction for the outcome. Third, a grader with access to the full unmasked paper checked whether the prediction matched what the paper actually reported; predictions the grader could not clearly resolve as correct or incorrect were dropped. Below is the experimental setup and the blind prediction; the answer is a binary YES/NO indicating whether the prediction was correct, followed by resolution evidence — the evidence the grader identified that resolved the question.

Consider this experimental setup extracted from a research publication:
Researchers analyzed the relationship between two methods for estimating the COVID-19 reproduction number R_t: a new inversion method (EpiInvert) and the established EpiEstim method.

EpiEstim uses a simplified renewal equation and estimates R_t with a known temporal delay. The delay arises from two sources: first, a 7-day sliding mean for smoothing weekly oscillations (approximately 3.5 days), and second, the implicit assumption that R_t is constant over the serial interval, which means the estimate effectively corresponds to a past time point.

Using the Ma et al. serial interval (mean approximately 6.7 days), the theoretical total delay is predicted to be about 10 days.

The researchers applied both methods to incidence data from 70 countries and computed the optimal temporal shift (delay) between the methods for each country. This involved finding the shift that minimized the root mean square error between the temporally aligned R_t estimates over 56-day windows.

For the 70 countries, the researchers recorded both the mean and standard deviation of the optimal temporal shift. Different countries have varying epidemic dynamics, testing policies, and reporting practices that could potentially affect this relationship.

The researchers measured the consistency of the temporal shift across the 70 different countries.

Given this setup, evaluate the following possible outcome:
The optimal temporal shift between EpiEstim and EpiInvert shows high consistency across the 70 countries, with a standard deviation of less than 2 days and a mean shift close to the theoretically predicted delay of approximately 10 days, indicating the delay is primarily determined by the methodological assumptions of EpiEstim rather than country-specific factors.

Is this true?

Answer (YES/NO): NO